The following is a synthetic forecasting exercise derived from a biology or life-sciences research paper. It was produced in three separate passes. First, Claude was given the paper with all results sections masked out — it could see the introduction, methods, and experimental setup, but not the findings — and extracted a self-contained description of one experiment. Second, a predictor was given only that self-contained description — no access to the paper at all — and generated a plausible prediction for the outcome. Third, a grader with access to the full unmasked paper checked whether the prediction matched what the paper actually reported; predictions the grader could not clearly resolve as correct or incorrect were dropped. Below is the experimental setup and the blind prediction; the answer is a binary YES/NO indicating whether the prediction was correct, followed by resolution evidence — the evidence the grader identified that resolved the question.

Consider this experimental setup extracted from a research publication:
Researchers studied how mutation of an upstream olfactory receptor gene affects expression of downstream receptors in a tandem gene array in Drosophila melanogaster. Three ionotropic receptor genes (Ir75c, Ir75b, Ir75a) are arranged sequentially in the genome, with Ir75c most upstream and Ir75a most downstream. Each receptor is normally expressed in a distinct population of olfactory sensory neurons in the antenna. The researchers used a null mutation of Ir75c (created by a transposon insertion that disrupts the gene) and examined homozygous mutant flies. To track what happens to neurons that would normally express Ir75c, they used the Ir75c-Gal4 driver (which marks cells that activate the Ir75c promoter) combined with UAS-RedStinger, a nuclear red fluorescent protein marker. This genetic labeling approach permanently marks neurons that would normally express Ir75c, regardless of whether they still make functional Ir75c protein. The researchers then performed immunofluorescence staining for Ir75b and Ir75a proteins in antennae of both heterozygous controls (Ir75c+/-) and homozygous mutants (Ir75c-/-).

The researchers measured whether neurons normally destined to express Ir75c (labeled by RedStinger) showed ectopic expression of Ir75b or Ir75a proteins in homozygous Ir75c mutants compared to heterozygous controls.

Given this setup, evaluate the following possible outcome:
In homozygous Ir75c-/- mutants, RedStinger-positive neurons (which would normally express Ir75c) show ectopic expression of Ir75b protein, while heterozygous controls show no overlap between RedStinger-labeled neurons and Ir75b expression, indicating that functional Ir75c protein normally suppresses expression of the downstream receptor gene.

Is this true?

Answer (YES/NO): YES